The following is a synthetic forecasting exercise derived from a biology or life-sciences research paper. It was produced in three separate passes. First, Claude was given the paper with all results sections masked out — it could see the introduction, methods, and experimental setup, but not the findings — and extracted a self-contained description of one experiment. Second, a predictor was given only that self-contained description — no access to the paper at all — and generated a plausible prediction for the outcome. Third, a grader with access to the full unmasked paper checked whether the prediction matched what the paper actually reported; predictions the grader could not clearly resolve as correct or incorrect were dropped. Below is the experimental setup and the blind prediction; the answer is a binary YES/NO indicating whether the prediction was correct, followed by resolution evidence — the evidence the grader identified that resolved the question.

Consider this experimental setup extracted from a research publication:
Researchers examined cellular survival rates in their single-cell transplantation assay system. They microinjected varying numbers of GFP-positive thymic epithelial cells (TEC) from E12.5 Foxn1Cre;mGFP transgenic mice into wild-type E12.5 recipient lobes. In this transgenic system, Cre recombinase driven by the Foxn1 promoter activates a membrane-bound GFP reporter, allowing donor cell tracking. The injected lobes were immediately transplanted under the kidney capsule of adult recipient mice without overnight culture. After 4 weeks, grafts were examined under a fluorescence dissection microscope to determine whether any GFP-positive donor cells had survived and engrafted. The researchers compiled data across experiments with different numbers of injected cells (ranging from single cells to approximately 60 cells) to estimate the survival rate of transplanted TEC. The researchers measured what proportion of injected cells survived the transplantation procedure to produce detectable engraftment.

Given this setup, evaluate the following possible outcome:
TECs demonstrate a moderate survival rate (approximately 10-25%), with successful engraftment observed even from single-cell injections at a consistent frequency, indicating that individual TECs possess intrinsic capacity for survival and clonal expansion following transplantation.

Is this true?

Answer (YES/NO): NO